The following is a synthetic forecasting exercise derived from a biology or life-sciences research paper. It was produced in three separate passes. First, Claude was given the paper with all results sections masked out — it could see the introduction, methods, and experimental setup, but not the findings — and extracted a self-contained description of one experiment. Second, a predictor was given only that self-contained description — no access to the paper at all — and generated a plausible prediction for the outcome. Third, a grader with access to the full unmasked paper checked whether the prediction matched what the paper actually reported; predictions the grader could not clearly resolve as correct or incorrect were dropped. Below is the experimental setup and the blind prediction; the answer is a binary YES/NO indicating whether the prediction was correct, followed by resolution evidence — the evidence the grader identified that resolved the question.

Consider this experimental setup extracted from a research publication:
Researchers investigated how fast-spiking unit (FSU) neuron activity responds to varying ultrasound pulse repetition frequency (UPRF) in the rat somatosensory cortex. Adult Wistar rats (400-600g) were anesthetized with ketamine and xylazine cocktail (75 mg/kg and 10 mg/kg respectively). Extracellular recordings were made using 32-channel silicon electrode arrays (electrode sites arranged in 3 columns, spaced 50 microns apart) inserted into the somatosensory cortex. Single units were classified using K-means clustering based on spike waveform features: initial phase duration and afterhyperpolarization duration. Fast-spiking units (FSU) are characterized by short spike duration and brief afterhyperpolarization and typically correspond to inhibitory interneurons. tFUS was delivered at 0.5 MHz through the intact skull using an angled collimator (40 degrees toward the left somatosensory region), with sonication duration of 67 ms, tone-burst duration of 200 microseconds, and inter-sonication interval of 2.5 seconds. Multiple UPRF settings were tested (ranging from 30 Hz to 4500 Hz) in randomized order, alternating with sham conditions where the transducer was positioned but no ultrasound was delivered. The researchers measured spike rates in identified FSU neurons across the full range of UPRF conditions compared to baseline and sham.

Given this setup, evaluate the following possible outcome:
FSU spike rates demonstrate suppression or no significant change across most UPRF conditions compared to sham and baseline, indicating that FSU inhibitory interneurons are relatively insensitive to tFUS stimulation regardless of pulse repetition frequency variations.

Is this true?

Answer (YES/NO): YES